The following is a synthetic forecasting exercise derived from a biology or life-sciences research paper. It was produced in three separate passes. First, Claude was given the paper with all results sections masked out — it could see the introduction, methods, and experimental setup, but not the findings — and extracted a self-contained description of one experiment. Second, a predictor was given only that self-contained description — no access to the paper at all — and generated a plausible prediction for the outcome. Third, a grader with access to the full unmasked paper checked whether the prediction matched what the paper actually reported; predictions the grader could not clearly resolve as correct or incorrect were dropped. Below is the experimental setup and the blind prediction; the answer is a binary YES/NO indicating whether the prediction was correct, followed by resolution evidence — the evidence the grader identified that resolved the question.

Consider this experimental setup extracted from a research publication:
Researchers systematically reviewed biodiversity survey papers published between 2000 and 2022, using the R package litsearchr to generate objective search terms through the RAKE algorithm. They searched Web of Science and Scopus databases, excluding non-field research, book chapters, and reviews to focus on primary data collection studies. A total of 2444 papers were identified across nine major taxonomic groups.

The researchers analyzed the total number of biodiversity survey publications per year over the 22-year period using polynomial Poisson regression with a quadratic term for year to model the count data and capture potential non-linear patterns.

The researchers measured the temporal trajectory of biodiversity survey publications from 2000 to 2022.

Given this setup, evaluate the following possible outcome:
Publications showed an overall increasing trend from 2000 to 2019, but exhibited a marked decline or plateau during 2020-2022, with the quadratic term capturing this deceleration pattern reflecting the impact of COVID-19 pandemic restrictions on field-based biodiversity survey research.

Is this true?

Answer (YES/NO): NO